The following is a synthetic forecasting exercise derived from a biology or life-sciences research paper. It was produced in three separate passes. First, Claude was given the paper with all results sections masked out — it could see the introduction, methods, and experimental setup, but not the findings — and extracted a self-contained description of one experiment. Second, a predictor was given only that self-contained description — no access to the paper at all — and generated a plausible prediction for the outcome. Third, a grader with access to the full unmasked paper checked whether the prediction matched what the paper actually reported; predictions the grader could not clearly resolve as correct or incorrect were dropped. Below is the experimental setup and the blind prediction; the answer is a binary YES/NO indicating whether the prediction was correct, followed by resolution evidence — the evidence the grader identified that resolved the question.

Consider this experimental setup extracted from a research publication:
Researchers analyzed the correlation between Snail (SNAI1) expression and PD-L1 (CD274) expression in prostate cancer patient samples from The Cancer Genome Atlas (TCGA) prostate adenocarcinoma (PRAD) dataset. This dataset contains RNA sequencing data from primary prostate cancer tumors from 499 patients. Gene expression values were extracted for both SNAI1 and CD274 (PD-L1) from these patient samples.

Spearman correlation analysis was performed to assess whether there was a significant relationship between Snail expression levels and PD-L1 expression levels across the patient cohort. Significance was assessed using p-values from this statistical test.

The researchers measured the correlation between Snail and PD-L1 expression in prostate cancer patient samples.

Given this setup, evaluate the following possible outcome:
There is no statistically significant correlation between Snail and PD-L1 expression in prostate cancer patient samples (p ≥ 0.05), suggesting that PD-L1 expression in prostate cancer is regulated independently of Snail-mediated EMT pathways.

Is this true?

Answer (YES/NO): NO